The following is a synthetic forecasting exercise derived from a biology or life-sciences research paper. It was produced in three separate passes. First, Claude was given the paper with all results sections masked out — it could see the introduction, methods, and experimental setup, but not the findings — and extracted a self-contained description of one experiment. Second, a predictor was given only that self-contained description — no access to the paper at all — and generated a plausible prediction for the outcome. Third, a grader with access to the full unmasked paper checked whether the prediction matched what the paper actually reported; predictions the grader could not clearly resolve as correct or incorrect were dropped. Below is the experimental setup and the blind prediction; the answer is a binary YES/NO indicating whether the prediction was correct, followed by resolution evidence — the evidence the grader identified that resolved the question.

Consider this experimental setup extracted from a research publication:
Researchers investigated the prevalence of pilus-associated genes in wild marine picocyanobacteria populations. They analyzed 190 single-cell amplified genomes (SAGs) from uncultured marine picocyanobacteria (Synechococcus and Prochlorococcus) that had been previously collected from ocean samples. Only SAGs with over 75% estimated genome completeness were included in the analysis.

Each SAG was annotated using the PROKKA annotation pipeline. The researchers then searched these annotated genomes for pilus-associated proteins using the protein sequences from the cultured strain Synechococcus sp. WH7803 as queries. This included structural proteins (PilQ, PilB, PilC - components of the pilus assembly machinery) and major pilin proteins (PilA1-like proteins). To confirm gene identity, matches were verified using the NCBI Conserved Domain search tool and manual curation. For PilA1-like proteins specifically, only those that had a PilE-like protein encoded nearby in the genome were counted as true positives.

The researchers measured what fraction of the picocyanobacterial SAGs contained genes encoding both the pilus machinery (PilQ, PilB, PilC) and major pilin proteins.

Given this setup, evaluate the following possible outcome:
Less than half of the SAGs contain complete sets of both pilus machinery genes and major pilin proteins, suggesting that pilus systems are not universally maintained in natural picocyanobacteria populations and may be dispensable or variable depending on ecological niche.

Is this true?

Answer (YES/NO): YES